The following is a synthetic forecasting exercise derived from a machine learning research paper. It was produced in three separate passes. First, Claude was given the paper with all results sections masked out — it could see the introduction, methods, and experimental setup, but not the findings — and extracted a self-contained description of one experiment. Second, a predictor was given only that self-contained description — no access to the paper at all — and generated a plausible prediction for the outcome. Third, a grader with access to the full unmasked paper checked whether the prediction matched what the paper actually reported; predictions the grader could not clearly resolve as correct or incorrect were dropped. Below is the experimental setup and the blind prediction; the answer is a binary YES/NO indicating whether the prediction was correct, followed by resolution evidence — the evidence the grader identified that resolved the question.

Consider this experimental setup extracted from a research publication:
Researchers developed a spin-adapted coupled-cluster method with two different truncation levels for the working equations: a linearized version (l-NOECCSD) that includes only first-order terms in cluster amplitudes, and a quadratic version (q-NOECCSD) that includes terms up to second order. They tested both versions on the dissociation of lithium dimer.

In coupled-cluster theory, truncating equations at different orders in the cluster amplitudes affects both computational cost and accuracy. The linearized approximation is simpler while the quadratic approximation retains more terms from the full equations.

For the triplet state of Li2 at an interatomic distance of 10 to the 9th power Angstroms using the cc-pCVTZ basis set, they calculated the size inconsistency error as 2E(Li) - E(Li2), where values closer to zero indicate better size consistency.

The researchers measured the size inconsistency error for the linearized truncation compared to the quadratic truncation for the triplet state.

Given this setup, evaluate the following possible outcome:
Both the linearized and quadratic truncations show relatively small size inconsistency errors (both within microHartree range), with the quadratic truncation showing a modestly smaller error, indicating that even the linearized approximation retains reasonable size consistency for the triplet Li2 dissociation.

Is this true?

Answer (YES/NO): NO